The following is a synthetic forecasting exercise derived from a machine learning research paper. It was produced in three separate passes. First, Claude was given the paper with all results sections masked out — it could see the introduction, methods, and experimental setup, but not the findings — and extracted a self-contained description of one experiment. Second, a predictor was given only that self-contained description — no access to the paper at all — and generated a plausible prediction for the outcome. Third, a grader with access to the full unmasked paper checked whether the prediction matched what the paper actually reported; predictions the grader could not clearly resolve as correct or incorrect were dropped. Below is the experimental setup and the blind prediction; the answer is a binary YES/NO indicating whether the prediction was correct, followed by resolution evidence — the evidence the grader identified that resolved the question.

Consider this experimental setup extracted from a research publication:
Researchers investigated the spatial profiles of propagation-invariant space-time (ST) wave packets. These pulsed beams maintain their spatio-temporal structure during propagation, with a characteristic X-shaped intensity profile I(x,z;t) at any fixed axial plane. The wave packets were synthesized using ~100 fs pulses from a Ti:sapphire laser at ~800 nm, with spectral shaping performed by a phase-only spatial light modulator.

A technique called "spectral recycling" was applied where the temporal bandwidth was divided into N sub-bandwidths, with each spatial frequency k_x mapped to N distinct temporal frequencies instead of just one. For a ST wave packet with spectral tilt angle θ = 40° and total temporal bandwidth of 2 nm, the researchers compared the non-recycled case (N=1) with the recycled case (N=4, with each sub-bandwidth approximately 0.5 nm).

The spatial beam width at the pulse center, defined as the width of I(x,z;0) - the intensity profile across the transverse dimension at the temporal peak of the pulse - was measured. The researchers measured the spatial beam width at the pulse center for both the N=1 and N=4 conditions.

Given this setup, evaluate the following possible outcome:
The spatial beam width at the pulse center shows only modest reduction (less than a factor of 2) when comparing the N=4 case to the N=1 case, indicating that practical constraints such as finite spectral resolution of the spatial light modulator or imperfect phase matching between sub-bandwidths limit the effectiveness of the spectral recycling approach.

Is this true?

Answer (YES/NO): NO